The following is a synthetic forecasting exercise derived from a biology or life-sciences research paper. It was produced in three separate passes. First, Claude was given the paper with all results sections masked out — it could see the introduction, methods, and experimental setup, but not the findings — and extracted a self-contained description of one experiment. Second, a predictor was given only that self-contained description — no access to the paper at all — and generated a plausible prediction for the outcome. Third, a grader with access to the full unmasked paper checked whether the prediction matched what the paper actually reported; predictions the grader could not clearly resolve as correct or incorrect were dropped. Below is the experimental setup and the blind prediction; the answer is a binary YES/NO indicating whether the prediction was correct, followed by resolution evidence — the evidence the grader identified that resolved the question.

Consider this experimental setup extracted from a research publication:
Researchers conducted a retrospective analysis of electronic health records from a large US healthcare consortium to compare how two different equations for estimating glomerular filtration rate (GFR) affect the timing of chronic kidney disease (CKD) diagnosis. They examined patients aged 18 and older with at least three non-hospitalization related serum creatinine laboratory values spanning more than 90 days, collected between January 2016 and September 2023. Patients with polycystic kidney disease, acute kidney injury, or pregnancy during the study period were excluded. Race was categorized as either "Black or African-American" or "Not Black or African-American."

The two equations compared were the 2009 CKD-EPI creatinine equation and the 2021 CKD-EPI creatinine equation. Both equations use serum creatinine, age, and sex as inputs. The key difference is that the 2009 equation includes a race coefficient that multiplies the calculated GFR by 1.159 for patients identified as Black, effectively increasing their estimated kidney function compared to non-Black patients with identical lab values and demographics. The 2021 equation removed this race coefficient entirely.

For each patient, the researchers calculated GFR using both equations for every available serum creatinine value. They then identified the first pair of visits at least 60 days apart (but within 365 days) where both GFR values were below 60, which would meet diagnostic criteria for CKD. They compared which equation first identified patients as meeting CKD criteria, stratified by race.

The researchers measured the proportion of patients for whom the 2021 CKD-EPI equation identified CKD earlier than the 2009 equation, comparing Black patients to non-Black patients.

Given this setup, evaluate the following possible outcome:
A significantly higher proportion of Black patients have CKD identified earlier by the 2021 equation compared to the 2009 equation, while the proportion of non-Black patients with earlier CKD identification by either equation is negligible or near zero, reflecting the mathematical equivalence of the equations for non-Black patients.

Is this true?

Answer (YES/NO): YES